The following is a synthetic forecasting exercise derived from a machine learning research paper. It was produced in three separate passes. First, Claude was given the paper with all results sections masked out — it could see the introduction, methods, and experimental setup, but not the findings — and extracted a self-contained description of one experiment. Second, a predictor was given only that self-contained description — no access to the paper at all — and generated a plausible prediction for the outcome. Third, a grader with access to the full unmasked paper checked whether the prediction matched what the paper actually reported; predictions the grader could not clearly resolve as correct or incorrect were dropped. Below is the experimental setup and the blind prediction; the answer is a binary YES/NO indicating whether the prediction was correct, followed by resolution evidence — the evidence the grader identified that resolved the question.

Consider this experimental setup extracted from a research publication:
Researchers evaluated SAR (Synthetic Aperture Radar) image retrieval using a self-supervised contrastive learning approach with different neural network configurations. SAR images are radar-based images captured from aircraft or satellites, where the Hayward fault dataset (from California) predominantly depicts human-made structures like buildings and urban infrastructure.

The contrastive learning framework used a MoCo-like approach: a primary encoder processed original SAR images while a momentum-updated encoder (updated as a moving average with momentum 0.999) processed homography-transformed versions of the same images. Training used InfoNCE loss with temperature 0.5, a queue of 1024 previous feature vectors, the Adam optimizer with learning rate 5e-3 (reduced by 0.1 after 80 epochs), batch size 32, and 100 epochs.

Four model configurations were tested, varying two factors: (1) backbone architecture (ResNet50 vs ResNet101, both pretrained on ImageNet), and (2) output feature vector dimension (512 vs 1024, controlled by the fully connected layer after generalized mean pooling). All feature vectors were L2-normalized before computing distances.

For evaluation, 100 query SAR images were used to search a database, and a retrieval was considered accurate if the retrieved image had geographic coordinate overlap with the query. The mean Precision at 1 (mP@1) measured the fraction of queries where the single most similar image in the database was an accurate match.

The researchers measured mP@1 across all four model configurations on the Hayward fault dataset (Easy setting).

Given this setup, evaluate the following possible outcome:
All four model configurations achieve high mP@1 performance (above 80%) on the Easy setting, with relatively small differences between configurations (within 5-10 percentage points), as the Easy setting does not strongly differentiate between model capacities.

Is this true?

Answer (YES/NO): YES